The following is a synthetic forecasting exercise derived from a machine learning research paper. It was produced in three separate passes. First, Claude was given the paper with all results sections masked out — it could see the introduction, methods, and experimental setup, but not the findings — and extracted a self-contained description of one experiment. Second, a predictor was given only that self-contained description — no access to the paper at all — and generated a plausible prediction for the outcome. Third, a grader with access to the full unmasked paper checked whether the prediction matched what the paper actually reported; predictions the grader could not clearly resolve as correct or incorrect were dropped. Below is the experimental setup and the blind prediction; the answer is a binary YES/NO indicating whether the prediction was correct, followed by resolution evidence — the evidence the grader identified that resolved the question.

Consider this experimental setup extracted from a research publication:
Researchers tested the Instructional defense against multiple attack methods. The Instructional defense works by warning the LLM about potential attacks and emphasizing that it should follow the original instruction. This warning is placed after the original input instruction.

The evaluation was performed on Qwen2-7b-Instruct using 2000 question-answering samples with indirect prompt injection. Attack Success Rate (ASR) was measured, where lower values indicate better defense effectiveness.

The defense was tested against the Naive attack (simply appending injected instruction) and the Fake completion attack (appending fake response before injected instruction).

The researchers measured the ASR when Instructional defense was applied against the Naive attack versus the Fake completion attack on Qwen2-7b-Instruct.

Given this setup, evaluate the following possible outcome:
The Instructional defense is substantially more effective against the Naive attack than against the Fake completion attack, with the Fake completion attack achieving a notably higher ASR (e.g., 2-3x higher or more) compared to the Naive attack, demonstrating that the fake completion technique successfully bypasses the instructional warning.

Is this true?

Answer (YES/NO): NO